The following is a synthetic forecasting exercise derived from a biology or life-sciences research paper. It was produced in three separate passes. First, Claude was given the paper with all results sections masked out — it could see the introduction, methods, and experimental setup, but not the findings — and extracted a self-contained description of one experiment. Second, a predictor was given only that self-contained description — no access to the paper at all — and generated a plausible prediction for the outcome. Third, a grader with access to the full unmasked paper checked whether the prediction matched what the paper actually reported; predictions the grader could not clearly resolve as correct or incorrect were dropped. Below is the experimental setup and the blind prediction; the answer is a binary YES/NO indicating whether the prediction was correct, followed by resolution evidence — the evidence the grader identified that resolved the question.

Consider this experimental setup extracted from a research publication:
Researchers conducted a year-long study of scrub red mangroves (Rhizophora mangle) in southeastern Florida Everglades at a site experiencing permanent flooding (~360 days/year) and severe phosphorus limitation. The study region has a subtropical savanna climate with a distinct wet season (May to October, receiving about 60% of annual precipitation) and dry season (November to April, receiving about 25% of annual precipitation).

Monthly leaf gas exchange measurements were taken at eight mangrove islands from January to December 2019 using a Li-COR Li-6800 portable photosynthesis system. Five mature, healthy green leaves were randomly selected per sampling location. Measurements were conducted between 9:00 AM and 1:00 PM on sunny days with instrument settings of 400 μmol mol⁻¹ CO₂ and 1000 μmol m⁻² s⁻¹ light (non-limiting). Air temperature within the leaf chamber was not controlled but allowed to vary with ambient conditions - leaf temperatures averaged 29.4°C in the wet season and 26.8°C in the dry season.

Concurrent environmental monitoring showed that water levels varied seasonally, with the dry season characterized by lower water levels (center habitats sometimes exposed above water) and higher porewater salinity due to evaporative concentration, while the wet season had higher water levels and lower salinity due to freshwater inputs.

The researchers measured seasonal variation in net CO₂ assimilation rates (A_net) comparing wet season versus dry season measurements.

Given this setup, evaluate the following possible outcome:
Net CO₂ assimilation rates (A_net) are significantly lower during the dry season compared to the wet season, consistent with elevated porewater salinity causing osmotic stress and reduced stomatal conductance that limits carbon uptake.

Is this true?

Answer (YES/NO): NO